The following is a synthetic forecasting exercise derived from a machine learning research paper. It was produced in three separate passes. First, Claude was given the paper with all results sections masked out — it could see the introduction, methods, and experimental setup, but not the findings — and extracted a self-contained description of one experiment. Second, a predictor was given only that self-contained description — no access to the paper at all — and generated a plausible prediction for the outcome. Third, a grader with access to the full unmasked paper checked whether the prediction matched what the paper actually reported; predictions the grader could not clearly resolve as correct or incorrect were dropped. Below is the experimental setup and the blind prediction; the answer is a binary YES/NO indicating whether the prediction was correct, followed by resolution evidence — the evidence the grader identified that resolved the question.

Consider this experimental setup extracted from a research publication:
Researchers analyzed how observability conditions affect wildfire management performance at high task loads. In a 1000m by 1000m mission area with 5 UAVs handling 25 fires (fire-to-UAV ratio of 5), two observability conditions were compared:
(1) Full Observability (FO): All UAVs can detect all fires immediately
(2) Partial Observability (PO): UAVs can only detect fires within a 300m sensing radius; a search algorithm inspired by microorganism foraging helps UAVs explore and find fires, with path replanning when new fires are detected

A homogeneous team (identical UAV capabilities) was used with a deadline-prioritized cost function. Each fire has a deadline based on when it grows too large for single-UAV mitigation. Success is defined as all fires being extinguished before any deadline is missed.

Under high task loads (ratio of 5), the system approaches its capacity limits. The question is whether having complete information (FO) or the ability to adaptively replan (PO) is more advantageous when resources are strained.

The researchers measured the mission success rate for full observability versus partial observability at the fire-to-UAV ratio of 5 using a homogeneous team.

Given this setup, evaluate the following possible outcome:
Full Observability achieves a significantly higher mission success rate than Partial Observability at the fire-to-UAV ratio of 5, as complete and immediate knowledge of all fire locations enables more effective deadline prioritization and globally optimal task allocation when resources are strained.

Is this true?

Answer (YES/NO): YES